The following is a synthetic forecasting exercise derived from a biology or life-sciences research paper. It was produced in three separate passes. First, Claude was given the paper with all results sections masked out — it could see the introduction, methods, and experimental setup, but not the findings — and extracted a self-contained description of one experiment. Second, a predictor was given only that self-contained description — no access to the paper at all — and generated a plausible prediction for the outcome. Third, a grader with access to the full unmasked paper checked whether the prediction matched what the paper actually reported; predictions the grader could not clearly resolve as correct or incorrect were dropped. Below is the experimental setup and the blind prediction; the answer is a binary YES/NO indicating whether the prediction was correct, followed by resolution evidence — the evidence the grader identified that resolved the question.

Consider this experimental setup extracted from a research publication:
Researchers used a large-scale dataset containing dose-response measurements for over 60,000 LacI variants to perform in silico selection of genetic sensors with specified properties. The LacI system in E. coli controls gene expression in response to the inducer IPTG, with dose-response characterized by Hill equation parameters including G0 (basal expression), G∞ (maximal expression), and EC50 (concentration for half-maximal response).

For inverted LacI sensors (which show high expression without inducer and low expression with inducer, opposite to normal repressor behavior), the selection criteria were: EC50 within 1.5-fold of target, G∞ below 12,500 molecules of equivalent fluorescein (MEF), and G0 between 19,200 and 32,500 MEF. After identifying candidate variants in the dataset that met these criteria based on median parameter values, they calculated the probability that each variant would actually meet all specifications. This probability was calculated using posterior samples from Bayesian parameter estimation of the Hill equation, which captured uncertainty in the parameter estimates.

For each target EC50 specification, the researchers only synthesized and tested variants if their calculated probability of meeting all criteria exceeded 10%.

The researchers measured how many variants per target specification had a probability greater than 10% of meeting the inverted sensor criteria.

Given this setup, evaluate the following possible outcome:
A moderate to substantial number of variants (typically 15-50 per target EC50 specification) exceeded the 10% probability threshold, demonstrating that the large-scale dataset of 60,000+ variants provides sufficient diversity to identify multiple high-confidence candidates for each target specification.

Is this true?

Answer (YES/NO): NO